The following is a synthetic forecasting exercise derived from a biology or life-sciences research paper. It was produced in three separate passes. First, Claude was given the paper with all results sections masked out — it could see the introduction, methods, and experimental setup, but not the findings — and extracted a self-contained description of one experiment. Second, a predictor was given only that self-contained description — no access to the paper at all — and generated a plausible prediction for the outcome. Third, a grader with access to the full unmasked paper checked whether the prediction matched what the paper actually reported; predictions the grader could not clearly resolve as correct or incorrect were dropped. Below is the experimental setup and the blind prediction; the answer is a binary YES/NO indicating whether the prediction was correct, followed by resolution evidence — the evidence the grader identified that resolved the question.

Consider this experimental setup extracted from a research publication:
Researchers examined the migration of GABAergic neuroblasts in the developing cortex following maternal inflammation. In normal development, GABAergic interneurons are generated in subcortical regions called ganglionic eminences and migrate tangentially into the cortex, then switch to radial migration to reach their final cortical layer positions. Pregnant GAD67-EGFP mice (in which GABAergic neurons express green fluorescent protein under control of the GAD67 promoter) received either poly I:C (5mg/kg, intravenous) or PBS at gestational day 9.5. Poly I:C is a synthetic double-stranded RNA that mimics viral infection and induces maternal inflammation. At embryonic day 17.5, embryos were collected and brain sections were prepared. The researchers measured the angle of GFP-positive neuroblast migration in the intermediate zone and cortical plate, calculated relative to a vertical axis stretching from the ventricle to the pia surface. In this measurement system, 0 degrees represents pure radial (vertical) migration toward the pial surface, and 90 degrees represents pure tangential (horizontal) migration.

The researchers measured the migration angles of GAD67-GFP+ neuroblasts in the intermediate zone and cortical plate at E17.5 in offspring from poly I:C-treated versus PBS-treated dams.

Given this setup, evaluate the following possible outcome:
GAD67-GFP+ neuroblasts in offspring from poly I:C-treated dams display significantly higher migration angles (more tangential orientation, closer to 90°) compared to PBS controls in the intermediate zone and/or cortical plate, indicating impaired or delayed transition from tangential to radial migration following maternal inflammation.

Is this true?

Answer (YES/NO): YES